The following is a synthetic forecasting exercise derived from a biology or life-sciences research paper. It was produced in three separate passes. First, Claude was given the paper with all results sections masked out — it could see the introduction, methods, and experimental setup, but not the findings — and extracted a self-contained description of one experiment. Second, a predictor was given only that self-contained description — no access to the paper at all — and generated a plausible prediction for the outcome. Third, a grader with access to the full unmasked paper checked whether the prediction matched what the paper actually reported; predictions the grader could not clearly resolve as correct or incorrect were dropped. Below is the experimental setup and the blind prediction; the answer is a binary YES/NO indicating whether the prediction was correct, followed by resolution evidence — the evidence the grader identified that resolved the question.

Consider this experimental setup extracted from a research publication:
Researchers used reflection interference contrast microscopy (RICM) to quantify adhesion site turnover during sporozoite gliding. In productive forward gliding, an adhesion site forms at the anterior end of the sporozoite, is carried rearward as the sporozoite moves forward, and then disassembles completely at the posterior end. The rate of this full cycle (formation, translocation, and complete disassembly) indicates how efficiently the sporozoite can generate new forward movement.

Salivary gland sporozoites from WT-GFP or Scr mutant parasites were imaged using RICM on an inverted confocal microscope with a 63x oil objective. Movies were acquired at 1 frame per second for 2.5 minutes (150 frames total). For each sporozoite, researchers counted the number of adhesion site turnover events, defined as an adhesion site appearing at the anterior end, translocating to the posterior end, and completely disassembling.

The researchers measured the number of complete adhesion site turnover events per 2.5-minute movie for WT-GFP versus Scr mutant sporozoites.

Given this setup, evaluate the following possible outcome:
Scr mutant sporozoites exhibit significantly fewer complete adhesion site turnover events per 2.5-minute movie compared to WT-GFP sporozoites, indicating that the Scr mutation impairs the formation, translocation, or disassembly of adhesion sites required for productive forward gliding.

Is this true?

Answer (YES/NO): YES